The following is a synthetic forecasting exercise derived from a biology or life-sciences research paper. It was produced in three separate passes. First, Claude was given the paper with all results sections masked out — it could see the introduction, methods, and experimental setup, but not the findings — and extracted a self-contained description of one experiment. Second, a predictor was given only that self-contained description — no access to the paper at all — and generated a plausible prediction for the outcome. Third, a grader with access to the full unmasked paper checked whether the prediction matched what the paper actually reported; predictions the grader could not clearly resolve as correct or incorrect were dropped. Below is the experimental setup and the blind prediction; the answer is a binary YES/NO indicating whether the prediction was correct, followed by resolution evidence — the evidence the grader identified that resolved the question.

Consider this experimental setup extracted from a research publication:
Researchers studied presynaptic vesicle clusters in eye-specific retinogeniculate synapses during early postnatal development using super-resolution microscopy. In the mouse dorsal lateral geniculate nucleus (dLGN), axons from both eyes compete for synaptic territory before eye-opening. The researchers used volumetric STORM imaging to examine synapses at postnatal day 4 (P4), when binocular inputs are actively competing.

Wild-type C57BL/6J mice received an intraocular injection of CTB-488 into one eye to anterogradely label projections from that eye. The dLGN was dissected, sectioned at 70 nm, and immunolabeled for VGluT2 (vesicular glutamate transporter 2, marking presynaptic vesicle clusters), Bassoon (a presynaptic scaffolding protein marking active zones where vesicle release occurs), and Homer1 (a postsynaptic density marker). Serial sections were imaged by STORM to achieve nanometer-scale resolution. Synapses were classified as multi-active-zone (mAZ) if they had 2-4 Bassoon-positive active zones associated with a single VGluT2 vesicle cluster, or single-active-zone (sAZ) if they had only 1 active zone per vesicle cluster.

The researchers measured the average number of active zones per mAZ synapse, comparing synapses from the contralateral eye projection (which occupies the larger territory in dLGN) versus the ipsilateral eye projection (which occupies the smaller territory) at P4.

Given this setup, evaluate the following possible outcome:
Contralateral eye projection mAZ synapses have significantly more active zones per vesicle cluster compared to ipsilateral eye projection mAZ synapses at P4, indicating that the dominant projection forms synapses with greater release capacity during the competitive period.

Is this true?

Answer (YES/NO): YES